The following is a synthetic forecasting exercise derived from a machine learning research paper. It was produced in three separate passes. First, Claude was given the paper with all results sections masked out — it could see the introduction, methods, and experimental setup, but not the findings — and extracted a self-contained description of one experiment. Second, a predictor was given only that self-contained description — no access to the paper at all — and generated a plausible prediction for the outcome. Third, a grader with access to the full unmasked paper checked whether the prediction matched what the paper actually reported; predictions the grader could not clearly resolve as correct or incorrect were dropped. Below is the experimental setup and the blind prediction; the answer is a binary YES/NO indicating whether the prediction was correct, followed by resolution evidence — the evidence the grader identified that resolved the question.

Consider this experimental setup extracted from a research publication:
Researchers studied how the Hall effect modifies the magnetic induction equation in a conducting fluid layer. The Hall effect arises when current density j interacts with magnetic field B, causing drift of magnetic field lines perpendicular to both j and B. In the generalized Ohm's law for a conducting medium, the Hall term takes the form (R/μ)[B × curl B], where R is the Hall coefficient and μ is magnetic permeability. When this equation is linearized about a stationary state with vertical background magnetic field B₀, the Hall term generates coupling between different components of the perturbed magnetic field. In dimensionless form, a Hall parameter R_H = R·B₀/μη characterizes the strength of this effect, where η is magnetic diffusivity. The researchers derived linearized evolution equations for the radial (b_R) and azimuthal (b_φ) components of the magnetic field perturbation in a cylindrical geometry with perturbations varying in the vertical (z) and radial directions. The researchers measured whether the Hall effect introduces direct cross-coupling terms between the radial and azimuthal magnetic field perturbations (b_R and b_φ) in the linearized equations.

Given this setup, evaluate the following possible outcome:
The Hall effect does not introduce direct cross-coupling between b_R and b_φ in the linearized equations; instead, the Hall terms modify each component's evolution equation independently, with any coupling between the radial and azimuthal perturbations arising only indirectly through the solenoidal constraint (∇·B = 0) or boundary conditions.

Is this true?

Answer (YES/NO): NO